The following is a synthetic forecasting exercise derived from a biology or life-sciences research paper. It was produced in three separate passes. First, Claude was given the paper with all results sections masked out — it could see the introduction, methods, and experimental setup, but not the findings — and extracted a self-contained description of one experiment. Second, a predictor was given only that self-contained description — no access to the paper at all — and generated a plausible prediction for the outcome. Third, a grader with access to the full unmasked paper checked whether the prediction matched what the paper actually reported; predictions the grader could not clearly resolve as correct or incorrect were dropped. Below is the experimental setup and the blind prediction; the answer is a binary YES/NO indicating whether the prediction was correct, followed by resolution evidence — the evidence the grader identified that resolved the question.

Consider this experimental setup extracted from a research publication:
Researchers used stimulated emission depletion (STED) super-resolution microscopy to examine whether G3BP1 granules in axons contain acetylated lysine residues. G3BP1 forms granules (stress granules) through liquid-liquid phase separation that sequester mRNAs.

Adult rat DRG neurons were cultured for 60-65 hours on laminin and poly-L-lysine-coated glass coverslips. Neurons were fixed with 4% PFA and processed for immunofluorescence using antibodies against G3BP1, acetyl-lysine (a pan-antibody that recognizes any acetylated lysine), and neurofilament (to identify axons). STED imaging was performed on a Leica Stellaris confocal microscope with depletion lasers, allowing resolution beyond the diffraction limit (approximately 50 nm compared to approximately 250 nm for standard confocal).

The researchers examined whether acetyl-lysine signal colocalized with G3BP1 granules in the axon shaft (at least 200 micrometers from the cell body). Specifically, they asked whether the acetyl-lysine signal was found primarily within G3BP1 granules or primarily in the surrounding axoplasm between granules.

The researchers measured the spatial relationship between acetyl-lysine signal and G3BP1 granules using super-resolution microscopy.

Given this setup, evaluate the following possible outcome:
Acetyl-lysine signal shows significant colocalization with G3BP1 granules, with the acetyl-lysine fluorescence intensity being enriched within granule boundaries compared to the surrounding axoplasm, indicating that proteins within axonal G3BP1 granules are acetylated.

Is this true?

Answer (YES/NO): NO